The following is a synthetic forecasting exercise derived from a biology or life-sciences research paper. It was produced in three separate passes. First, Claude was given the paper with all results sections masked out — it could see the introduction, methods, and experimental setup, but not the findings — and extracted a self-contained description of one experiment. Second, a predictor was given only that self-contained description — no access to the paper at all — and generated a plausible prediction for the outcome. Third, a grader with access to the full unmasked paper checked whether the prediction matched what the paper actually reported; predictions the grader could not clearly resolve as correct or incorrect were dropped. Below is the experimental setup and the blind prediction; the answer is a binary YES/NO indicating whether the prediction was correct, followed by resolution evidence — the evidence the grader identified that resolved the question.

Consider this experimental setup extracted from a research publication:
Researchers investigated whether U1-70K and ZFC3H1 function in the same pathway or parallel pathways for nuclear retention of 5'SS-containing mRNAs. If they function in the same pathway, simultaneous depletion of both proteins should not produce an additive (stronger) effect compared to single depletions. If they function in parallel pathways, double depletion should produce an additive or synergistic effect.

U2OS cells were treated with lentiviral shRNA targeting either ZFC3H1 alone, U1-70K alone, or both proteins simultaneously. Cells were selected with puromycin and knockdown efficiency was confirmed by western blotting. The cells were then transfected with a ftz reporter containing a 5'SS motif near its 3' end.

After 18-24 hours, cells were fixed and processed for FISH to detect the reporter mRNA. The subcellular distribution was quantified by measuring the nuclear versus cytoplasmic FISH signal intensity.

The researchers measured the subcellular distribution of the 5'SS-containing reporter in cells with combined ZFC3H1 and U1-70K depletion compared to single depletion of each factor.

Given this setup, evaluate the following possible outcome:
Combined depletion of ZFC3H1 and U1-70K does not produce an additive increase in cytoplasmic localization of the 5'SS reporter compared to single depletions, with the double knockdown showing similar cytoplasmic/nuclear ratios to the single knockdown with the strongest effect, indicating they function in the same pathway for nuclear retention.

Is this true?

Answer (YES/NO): YES